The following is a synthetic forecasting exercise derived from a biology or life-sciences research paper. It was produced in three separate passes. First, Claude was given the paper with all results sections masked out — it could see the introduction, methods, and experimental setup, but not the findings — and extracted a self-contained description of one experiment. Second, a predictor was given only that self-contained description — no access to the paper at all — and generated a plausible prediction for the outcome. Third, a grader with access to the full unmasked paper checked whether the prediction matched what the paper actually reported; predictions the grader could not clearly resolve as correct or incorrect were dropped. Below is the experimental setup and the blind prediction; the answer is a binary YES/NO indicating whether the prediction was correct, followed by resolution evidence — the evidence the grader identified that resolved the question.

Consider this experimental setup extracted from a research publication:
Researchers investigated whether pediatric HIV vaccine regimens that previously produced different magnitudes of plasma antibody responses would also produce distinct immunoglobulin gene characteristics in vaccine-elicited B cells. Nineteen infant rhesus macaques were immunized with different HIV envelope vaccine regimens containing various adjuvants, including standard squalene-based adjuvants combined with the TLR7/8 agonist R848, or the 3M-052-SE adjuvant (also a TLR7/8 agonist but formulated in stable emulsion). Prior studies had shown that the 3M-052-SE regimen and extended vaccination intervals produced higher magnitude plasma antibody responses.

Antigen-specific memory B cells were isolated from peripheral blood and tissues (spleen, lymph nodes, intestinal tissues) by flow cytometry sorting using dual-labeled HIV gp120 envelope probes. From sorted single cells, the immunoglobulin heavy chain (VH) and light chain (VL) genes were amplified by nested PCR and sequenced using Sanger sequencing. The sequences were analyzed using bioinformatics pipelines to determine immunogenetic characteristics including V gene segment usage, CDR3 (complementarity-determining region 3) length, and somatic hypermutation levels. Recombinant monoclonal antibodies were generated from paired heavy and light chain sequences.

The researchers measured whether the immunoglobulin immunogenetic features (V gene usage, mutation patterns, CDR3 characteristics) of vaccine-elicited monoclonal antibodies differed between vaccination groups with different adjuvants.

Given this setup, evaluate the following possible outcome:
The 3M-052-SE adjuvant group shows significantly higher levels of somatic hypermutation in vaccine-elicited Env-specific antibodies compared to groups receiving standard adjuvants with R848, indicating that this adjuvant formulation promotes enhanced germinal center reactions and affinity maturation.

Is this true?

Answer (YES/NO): NO